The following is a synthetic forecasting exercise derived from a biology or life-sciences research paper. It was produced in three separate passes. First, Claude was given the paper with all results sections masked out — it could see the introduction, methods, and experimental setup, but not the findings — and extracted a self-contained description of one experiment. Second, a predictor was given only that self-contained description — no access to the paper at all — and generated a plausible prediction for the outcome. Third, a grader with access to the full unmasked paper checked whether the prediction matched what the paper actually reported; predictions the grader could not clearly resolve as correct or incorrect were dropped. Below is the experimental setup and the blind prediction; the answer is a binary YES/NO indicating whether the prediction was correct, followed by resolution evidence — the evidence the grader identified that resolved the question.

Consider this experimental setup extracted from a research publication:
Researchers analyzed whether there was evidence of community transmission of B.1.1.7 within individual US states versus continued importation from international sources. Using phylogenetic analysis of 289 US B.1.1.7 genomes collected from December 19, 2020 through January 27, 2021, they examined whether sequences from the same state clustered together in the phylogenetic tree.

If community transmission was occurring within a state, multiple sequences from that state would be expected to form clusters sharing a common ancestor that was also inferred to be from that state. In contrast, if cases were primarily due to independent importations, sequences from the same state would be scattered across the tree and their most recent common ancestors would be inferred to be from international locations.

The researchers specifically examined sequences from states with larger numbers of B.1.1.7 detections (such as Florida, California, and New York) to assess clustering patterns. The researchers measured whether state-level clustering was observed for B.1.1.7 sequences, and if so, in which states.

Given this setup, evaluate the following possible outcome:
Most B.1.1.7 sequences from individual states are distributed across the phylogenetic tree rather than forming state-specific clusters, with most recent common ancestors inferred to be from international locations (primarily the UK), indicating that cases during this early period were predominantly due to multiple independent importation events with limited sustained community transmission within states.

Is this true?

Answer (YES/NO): NO